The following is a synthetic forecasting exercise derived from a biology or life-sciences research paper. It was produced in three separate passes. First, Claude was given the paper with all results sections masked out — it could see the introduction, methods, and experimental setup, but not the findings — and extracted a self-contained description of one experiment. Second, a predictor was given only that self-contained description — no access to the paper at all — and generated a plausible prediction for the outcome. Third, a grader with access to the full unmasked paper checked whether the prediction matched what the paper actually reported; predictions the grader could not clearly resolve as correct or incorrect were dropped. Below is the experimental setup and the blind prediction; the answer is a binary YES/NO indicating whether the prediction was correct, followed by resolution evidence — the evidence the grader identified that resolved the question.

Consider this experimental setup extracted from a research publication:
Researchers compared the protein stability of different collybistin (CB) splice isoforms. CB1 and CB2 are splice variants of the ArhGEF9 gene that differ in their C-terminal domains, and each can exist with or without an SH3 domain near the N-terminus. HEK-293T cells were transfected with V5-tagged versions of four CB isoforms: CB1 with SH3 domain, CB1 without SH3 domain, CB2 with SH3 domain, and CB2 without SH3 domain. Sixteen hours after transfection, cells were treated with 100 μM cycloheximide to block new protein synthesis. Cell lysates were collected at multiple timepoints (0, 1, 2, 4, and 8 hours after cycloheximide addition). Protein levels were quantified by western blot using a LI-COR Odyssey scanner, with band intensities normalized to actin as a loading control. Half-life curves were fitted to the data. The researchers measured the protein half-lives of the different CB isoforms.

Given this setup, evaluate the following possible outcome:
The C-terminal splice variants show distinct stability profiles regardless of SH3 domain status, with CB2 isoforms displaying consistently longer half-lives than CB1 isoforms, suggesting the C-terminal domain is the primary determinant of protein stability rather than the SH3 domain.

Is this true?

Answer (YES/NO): YES